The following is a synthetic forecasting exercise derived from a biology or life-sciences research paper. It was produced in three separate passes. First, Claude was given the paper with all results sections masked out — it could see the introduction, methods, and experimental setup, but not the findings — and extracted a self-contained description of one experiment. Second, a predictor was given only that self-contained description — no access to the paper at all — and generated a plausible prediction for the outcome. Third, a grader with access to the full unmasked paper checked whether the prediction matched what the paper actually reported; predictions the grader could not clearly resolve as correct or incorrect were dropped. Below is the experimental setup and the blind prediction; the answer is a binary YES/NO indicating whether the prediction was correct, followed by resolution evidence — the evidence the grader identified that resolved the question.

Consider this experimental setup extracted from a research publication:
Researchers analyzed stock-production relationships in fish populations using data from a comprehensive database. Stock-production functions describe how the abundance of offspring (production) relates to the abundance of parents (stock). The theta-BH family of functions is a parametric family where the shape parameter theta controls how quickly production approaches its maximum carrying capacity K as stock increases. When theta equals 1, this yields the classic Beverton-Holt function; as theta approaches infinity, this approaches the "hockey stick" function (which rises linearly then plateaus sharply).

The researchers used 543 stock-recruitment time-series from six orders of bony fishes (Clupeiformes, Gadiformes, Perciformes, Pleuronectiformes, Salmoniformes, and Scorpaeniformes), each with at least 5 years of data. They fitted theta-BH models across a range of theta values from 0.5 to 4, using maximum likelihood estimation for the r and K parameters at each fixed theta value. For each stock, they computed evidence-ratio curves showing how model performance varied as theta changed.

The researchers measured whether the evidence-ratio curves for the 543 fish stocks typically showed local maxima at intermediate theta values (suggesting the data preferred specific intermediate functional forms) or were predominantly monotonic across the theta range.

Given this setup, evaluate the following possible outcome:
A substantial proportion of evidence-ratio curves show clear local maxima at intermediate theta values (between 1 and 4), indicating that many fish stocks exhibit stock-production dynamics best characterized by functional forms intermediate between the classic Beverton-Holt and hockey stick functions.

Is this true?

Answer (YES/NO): NO